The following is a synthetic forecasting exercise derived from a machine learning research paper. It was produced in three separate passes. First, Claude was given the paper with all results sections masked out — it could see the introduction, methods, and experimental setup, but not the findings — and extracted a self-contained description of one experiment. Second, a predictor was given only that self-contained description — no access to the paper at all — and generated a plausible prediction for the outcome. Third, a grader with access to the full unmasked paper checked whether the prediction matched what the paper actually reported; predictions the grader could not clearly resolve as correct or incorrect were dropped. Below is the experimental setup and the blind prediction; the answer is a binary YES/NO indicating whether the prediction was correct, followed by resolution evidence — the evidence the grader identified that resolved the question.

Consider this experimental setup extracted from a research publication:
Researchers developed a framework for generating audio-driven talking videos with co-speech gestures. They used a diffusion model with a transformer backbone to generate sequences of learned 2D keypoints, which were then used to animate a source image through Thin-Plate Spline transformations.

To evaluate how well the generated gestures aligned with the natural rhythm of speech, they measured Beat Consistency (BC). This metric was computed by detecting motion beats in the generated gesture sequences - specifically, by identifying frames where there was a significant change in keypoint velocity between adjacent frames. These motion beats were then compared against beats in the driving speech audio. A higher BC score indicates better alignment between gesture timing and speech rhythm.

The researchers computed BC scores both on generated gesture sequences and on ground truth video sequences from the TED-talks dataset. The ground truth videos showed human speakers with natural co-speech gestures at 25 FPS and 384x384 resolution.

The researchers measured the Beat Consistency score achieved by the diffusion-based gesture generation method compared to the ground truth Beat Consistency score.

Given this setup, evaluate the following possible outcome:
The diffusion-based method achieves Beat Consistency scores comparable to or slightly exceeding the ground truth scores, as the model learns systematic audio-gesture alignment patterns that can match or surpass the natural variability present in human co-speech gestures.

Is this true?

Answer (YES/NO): YES